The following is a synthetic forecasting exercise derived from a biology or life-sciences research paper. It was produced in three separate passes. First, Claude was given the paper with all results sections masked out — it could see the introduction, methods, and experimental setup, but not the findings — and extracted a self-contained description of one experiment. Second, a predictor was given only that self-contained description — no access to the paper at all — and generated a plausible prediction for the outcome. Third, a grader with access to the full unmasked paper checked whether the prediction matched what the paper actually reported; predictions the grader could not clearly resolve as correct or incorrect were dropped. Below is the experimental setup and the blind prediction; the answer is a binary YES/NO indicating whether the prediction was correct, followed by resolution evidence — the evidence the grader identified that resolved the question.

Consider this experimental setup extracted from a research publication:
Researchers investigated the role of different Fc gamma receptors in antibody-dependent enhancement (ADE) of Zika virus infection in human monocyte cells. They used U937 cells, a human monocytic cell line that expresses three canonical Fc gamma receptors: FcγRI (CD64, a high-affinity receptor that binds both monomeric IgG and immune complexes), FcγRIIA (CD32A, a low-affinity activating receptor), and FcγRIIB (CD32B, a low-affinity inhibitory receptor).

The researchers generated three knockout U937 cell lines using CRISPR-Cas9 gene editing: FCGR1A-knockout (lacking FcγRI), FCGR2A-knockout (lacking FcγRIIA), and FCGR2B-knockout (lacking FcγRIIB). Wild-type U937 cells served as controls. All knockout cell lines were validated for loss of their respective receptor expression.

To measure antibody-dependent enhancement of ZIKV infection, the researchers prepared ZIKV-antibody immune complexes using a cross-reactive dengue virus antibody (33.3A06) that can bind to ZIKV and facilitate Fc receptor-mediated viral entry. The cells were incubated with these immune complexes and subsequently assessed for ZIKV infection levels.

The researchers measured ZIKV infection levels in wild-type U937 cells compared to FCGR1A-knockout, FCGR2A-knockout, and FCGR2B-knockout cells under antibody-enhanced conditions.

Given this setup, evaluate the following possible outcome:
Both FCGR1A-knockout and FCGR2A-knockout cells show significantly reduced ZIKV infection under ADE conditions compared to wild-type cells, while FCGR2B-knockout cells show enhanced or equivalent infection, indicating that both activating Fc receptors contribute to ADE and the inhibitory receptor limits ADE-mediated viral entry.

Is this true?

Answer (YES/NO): NO